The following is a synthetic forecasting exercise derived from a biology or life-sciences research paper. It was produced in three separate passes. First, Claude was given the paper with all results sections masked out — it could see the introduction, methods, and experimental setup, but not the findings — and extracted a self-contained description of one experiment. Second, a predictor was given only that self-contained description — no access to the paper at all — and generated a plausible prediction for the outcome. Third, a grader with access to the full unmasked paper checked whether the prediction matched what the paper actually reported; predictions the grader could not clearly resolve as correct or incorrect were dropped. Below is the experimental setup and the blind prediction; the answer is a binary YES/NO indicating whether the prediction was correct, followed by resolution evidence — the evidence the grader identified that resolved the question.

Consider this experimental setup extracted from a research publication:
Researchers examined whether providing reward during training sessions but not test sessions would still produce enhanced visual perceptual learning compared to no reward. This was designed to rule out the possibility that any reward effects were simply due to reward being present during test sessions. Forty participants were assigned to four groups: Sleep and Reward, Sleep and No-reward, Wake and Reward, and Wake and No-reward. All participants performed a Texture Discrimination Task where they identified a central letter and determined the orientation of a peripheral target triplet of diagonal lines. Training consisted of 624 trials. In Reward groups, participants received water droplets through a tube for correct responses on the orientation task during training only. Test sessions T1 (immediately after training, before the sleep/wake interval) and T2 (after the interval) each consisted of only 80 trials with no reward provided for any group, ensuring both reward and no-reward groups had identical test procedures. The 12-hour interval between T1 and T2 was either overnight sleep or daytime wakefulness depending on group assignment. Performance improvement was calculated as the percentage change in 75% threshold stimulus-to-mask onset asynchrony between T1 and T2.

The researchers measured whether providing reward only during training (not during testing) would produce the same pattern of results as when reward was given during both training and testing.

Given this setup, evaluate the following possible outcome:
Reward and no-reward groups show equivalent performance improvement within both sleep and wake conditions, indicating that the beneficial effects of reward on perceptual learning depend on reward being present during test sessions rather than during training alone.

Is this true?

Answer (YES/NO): NO